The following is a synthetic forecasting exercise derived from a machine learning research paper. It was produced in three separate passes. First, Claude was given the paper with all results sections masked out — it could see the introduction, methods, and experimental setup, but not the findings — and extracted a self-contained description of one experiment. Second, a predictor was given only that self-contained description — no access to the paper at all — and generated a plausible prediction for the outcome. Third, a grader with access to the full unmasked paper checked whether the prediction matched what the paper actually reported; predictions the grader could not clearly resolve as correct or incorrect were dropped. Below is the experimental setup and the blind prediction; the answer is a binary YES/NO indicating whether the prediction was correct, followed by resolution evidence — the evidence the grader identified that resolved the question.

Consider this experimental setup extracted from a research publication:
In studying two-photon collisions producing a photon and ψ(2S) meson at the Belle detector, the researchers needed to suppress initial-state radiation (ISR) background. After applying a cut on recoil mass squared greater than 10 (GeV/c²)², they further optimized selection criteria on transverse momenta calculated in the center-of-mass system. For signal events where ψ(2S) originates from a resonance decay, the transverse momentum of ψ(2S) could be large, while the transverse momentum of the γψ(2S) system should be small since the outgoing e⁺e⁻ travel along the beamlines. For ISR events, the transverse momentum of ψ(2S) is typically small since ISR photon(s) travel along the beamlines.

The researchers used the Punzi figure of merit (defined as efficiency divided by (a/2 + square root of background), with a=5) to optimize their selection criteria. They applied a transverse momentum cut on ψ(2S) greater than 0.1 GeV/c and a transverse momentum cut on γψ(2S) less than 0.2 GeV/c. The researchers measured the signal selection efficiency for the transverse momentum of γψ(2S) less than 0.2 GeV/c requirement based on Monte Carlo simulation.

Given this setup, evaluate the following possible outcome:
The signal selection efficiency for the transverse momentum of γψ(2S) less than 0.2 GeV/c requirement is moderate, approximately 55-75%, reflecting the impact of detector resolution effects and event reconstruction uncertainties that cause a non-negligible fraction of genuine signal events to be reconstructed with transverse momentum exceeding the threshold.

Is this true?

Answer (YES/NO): YES